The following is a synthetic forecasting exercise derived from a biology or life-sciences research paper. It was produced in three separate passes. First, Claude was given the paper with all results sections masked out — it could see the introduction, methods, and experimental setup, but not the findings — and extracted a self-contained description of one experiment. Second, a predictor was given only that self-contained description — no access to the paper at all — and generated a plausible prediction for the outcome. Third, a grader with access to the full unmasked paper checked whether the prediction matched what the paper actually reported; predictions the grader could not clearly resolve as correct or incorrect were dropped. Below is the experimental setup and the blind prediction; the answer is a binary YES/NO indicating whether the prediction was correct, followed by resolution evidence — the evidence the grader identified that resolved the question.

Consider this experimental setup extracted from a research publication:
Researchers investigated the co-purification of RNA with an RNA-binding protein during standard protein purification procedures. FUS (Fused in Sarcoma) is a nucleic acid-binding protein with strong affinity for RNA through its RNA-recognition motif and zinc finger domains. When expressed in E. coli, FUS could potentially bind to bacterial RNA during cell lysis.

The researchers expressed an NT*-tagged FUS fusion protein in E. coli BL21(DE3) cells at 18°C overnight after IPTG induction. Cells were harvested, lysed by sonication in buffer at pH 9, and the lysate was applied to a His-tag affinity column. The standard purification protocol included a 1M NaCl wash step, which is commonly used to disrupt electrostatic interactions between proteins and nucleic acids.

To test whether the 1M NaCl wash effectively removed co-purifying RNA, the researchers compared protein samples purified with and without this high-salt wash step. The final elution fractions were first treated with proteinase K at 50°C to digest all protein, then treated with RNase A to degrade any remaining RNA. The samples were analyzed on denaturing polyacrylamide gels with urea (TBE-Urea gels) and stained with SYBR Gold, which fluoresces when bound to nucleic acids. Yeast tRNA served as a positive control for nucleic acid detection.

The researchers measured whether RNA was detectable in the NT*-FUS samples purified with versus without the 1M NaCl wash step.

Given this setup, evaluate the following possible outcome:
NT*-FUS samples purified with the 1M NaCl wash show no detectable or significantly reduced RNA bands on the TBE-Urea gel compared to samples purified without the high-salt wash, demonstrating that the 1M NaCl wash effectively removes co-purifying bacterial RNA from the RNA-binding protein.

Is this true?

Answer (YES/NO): YES